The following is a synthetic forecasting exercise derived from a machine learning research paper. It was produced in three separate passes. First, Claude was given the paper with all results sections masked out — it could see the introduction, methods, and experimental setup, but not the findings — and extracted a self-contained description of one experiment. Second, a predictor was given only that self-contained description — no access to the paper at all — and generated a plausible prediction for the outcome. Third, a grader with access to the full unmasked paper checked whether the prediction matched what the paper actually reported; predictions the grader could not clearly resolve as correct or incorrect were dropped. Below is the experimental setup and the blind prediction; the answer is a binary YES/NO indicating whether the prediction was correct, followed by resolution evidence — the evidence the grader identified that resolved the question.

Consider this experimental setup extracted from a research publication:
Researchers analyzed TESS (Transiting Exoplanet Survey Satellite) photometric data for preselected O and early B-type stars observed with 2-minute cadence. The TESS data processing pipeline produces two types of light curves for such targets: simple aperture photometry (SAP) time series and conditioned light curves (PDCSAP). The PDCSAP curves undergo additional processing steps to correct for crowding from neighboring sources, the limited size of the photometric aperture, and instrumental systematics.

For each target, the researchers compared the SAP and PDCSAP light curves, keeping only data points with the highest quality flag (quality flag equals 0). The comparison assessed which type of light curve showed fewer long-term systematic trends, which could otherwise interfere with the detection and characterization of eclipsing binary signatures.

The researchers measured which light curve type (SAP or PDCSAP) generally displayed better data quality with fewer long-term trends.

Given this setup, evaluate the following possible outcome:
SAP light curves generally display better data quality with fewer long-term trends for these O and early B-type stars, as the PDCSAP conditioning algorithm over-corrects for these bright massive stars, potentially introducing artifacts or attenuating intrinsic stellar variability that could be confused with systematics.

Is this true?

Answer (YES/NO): NO